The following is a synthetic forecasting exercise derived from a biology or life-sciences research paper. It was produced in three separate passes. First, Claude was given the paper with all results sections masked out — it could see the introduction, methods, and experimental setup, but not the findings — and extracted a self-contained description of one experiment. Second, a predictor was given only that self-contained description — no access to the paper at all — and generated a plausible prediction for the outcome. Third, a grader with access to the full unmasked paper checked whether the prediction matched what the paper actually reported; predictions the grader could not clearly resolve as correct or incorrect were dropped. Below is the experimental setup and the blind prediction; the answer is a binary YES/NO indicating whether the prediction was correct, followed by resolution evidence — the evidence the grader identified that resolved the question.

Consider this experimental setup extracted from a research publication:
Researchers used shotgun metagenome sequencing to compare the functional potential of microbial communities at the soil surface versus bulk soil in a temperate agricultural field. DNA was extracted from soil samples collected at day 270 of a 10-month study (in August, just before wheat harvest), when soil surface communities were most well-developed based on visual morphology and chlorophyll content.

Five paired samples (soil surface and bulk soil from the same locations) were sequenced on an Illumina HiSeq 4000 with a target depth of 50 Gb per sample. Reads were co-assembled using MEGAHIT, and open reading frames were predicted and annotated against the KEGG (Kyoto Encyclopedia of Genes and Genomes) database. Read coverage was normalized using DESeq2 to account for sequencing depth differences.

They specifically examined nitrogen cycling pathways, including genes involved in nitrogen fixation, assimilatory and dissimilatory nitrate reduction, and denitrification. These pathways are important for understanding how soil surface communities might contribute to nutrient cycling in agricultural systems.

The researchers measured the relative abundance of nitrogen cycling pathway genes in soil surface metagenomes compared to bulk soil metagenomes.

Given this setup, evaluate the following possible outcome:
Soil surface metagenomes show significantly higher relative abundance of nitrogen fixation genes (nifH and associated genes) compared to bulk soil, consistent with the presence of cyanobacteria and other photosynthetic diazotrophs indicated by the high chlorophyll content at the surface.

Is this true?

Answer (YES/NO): YES